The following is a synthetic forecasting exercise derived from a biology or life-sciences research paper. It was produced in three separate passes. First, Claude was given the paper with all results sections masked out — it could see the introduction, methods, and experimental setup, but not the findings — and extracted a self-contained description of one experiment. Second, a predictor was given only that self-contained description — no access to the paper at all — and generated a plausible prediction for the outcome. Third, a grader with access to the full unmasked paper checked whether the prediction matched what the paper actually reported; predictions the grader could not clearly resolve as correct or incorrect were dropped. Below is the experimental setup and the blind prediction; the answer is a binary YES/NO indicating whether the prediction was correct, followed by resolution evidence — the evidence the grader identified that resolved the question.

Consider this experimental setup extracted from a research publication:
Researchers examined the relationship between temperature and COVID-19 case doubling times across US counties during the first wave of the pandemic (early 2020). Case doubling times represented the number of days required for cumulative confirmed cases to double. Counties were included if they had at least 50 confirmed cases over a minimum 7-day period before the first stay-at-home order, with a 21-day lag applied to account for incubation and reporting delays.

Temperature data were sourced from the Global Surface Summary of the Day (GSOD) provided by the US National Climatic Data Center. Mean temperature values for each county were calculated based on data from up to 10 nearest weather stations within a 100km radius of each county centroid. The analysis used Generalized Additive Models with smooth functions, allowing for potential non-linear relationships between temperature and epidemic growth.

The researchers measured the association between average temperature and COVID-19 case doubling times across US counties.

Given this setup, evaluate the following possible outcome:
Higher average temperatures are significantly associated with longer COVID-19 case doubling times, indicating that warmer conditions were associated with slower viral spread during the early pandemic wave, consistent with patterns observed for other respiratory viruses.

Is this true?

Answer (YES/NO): YES